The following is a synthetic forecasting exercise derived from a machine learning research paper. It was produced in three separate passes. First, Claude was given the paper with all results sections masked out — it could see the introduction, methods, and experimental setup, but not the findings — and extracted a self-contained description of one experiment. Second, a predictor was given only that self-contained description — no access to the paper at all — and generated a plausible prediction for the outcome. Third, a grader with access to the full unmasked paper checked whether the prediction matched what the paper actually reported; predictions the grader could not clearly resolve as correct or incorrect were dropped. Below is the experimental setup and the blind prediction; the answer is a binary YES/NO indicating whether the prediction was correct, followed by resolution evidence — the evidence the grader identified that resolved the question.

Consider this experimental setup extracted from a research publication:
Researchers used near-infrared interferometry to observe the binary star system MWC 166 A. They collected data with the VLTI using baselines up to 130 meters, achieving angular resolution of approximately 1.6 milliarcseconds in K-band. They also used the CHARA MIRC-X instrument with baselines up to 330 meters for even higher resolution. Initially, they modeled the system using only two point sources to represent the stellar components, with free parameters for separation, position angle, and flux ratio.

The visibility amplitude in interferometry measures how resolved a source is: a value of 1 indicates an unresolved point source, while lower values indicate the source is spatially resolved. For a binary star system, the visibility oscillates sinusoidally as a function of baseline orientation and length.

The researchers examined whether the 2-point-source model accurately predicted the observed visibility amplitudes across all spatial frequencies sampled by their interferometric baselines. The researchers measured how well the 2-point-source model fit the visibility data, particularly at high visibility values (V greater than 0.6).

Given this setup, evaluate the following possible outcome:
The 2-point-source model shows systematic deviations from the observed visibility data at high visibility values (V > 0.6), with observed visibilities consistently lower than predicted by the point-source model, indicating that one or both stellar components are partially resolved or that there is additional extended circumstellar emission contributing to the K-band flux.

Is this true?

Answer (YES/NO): YES